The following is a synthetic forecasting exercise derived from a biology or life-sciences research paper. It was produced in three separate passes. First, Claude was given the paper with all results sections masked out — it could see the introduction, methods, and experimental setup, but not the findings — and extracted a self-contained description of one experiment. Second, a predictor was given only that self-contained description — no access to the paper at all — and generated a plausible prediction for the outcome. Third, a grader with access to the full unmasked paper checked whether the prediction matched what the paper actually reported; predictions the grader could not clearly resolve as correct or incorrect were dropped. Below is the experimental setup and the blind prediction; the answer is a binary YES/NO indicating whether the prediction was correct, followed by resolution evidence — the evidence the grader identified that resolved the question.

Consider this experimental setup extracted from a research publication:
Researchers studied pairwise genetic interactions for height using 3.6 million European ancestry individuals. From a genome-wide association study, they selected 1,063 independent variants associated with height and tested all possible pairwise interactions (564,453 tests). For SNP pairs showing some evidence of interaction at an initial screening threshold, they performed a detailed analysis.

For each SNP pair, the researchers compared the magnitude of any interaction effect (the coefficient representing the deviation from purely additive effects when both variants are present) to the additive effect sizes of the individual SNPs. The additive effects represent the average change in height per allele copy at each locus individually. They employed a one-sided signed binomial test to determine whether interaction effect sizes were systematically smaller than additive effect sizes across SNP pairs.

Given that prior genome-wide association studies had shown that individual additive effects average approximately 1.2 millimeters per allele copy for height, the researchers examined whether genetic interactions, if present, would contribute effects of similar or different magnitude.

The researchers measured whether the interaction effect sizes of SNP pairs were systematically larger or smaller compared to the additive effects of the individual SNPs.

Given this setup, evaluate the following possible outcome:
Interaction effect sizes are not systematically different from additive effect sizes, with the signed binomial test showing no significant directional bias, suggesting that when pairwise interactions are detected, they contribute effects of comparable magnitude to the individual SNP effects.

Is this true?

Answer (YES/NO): NO